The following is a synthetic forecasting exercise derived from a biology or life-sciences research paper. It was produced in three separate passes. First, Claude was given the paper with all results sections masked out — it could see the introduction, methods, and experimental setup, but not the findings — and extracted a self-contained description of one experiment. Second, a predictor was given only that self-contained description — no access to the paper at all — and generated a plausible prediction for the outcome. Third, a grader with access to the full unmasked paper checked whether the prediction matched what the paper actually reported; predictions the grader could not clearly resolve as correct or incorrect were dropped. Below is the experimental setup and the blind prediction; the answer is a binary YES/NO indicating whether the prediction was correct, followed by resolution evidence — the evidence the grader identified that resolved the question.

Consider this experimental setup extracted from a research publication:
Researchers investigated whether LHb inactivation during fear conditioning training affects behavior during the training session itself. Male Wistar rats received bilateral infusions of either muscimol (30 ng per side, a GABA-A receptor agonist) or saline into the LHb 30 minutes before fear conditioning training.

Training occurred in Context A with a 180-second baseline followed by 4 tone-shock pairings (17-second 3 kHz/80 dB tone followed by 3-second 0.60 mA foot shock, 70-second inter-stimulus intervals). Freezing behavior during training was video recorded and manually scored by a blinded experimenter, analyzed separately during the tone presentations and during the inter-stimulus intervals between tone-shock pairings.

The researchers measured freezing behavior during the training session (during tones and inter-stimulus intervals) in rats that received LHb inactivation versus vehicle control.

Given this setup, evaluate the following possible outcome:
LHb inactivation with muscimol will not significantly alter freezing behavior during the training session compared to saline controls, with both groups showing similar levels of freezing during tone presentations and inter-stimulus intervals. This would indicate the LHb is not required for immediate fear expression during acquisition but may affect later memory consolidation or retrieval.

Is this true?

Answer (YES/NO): YES